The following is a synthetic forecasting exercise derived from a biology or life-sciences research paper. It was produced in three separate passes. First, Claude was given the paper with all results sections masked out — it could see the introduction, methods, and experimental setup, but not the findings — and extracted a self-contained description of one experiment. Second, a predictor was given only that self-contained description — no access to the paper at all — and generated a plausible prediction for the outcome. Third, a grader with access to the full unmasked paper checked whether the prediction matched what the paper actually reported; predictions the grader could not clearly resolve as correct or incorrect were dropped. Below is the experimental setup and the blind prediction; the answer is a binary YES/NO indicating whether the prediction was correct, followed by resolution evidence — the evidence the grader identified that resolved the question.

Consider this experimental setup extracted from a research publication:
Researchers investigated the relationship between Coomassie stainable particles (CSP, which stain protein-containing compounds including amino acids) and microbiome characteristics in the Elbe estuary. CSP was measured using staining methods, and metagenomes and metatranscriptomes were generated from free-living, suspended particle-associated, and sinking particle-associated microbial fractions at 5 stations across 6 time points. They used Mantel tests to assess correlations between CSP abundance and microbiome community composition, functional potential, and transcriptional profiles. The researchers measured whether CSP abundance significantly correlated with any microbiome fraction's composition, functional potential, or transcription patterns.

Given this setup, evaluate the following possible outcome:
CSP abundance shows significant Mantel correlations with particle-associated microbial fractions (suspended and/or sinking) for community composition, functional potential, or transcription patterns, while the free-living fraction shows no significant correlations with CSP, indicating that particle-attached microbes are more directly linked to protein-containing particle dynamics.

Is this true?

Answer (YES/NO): NO